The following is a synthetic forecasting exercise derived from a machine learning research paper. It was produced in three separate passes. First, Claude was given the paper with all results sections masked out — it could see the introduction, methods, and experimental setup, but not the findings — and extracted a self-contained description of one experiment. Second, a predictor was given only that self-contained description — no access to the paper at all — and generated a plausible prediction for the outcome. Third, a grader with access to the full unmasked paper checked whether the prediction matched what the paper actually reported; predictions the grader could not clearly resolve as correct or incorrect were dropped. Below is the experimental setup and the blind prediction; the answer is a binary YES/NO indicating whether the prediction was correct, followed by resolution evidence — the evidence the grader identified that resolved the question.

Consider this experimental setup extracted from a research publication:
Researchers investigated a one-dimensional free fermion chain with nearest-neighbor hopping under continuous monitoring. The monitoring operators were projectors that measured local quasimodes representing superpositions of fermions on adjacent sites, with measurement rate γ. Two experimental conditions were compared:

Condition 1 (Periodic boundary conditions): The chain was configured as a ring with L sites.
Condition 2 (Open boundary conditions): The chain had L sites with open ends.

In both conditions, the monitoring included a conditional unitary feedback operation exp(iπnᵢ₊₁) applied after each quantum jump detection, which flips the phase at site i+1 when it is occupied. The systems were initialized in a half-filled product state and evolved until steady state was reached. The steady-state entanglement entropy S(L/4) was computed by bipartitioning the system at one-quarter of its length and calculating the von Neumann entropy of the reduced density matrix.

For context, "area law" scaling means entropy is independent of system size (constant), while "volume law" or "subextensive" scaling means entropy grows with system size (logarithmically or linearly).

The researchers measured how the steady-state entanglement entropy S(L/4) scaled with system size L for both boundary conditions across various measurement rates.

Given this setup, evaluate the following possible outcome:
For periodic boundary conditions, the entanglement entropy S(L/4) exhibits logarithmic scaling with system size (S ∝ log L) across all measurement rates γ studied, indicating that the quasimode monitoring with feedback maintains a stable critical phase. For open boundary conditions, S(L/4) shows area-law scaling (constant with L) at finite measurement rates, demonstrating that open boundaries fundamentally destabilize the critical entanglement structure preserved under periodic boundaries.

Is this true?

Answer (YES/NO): NO